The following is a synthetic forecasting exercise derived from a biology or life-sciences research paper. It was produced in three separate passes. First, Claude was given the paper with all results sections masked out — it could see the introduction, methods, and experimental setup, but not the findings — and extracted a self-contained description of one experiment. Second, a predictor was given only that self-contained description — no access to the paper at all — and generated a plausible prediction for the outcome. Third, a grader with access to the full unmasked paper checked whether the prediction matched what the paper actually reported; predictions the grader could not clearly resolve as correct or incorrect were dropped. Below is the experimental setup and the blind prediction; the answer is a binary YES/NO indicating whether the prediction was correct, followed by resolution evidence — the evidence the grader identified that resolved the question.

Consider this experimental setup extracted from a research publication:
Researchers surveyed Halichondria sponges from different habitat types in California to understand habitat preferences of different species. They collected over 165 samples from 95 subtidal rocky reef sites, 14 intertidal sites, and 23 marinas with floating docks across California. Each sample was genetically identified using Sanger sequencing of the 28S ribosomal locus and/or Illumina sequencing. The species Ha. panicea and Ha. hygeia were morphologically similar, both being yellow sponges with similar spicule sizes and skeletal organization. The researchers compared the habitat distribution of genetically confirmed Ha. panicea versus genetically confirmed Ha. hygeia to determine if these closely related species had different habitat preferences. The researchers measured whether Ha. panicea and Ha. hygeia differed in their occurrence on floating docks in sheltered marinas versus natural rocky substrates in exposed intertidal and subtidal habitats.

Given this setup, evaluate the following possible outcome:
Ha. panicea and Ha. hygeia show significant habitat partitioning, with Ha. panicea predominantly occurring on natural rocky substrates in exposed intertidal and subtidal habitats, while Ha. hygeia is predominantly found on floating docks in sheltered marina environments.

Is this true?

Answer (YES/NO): YES